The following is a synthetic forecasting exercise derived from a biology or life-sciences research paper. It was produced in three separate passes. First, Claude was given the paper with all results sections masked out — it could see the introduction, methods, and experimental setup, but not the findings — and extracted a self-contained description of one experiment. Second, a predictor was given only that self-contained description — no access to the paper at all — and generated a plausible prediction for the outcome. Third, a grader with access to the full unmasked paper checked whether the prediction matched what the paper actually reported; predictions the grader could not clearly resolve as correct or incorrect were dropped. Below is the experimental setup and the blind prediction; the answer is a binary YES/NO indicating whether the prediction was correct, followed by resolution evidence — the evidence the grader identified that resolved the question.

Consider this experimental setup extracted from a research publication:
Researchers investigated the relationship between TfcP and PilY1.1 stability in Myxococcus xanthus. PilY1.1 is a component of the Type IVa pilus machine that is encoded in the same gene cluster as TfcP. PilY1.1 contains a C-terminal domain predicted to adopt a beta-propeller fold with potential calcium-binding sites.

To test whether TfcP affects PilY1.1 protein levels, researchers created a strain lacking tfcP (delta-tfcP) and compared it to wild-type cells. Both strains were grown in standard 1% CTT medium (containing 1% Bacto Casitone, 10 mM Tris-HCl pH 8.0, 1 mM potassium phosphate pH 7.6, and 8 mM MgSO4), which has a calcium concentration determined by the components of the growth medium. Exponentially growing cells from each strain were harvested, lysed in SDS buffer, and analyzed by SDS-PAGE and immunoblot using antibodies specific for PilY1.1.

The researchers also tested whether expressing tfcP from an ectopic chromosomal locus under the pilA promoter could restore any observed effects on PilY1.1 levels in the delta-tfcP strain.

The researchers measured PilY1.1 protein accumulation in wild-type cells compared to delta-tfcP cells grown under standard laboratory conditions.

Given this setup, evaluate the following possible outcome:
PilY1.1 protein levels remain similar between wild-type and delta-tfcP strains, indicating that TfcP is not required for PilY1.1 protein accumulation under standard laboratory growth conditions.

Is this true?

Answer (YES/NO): NO